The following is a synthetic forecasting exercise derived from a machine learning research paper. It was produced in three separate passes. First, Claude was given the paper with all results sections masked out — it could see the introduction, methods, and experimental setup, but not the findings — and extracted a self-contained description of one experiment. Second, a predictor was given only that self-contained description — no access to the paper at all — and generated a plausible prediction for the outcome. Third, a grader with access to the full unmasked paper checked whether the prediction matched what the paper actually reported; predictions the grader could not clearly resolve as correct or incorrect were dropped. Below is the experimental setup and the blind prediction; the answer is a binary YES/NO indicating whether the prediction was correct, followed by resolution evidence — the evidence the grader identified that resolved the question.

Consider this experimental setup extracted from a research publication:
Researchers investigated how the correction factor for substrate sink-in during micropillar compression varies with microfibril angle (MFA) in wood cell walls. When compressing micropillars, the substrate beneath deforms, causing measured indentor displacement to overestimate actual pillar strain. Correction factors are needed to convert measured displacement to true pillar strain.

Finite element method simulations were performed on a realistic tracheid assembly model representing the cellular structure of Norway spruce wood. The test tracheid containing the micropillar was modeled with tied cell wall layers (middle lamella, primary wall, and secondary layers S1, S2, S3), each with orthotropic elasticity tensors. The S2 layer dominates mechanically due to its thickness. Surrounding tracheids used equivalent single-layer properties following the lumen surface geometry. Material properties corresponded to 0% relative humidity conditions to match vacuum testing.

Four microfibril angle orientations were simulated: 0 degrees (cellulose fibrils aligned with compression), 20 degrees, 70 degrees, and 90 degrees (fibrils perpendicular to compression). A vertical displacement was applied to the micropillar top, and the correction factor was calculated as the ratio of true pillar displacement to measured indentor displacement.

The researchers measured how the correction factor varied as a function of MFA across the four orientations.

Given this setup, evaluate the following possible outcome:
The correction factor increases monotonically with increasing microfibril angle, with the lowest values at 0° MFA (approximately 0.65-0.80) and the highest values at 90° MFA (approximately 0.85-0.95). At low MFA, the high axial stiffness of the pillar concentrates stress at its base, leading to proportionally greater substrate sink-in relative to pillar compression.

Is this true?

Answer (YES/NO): NO